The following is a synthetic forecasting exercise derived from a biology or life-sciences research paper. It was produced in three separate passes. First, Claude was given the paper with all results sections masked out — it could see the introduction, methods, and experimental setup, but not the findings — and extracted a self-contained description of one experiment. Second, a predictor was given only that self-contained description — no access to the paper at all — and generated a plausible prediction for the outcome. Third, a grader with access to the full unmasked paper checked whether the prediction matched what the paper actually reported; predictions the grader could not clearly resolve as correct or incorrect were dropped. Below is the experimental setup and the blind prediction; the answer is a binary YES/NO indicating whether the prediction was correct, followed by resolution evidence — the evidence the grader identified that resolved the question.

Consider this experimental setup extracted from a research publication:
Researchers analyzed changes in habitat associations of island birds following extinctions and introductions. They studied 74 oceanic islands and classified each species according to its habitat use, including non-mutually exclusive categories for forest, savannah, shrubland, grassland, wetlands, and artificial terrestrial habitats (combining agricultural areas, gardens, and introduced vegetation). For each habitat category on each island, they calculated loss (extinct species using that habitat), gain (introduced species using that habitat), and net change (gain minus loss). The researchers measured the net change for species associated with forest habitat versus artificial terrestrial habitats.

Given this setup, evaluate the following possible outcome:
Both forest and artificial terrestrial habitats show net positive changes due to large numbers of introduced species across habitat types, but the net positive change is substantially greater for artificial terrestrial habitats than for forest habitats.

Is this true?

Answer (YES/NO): YES